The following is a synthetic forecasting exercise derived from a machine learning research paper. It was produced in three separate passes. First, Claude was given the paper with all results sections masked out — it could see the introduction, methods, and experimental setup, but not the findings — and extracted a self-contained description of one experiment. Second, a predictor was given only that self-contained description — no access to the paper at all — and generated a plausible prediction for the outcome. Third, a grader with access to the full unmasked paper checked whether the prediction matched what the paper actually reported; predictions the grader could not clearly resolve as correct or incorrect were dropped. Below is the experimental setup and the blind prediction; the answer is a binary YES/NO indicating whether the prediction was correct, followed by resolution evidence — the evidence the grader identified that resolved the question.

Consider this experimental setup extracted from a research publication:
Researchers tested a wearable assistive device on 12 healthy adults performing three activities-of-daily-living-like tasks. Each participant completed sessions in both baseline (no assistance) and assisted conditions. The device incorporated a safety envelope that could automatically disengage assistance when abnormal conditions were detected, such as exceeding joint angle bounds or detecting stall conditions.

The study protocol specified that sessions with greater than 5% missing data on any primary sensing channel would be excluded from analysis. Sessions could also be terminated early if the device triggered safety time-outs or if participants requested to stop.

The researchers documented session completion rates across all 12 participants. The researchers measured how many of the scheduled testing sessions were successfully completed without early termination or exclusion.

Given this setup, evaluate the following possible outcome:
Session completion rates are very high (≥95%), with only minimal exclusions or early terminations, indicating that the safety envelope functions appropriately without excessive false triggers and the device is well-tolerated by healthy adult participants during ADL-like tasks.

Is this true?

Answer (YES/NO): YES